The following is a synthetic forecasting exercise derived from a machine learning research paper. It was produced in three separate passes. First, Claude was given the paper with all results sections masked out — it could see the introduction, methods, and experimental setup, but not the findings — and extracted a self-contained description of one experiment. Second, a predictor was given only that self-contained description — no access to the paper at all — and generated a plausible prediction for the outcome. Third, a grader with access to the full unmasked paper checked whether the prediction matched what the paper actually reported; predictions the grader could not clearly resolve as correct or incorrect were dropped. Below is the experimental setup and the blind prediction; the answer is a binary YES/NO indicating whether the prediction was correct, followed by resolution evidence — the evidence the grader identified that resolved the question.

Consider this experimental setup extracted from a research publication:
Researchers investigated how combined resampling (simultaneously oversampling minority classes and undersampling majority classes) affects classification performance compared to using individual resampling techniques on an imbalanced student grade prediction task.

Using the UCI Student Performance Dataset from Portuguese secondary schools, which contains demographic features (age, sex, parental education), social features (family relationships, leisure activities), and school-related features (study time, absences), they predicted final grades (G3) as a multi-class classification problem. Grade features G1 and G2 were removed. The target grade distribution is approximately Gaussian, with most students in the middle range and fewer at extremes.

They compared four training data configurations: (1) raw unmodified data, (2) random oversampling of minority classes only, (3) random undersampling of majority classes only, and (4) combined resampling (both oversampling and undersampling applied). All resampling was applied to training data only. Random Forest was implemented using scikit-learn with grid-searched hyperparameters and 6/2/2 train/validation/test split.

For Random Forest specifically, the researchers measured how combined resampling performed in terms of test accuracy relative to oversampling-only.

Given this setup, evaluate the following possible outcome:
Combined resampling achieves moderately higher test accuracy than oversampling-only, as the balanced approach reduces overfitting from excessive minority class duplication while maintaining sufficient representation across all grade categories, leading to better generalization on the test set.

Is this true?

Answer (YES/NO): NO